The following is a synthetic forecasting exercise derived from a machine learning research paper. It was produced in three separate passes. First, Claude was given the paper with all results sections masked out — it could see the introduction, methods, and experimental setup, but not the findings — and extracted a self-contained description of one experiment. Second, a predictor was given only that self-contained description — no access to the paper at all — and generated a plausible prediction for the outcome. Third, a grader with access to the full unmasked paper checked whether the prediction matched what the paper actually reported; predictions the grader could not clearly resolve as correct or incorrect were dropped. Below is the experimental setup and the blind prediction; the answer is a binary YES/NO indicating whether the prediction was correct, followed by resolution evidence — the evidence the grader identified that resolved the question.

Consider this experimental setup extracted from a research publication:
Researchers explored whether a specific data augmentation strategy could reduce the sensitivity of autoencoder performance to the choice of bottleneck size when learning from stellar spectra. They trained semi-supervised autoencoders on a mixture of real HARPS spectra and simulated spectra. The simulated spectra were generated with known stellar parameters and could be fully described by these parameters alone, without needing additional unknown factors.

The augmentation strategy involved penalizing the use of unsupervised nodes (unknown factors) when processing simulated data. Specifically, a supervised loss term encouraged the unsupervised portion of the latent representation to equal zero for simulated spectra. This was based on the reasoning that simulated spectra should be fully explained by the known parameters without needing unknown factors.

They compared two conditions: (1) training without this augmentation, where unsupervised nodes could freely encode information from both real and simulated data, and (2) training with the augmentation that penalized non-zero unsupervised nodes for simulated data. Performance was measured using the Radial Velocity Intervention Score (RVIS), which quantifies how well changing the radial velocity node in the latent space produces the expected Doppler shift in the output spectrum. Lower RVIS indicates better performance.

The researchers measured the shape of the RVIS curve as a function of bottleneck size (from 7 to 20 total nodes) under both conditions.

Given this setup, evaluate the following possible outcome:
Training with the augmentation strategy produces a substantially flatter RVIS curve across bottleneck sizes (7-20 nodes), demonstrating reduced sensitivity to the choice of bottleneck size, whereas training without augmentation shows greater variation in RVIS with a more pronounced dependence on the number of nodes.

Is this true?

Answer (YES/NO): YES